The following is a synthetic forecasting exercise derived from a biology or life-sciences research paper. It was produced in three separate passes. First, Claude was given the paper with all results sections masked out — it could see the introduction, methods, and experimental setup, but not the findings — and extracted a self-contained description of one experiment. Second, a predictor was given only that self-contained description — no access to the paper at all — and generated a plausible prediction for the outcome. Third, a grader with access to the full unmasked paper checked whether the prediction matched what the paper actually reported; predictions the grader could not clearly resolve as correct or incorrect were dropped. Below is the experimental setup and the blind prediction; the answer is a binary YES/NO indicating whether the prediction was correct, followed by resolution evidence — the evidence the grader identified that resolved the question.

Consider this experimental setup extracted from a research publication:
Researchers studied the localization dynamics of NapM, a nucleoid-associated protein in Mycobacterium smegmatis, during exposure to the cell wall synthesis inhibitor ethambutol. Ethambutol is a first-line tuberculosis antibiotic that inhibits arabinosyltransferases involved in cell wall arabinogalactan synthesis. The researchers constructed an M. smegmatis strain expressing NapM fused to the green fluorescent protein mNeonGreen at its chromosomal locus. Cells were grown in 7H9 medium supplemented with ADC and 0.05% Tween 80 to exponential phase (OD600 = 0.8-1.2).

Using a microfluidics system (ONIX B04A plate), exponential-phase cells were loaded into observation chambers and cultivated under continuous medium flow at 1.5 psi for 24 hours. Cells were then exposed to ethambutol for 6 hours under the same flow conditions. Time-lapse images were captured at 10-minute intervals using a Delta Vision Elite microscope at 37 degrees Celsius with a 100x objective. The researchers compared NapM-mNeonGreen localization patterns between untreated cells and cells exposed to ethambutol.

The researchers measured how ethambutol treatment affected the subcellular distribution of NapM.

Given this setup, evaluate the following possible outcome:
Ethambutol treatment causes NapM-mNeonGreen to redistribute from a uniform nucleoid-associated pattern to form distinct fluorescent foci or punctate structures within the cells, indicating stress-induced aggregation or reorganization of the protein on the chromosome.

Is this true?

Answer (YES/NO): NO